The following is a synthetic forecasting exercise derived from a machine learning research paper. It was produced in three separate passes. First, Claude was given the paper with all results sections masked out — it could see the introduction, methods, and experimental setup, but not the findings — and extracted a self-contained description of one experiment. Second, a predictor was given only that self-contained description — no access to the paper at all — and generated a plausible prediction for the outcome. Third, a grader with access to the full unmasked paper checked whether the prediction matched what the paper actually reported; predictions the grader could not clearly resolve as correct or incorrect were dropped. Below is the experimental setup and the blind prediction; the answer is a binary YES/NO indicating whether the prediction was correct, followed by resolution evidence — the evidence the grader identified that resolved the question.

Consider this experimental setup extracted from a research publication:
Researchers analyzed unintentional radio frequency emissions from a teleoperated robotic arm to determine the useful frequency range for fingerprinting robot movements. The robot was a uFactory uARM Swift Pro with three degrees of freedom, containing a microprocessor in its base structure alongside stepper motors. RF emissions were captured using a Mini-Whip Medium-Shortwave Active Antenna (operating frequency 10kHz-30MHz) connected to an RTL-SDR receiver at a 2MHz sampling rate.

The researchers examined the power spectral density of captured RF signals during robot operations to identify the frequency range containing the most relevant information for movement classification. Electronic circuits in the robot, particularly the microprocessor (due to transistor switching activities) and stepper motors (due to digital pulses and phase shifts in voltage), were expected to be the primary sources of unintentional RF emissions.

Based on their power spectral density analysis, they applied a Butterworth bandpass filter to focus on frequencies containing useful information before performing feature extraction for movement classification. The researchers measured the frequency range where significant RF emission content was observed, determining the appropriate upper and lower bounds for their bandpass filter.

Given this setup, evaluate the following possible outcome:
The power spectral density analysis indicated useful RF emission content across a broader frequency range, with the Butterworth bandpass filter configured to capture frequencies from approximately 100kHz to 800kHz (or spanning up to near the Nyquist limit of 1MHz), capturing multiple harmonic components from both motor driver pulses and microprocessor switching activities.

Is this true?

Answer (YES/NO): NO